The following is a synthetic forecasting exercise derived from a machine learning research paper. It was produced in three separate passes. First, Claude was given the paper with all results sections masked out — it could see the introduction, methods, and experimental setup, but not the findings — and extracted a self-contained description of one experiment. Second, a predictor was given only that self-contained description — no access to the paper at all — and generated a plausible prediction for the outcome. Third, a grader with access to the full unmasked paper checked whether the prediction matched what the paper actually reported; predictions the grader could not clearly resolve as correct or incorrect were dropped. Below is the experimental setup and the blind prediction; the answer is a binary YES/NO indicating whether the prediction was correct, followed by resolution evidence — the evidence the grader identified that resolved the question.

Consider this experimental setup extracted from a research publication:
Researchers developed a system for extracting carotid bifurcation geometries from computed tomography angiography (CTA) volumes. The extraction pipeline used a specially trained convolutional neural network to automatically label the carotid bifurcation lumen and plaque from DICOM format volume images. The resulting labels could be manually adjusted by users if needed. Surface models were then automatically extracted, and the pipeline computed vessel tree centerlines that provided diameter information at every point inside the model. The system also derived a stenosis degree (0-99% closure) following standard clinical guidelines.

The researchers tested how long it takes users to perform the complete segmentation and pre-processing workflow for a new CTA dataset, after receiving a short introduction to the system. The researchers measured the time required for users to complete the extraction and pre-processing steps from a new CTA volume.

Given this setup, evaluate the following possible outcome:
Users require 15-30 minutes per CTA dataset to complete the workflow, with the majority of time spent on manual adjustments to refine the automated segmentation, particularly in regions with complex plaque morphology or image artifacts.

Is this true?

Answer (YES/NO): NO